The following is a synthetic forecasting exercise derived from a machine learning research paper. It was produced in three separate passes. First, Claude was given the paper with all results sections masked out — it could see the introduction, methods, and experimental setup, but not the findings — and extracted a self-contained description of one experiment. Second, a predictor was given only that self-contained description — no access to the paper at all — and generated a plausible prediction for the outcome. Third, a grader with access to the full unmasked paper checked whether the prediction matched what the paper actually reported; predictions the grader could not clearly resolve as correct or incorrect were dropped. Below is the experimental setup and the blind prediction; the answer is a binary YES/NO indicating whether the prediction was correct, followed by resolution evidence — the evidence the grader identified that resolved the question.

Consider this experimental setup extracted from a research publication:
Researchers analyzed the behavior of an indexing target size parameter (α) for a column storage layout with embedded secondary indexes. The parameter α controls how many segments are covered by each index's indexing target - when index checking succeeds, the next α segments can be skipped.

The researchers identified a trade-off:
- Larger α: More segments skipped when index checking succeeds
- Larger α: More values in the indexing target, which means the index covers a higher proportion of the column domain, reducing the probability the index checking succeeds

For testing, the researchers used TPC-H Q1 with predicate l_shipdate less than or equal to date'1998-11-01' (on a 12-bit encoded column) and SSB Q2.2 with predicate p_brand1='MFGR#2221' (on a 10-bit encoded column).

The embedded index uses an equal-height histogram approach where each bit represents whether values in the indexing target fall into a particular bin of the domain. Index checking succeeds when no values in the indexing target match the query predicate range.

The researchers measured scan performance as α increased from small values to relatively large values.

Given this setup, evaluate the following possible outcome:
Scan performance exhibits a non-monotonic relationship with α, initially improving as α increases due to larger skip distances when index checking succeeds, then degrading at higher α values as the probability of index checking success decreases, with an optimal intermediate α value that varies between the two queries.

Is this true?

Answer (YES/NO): YES